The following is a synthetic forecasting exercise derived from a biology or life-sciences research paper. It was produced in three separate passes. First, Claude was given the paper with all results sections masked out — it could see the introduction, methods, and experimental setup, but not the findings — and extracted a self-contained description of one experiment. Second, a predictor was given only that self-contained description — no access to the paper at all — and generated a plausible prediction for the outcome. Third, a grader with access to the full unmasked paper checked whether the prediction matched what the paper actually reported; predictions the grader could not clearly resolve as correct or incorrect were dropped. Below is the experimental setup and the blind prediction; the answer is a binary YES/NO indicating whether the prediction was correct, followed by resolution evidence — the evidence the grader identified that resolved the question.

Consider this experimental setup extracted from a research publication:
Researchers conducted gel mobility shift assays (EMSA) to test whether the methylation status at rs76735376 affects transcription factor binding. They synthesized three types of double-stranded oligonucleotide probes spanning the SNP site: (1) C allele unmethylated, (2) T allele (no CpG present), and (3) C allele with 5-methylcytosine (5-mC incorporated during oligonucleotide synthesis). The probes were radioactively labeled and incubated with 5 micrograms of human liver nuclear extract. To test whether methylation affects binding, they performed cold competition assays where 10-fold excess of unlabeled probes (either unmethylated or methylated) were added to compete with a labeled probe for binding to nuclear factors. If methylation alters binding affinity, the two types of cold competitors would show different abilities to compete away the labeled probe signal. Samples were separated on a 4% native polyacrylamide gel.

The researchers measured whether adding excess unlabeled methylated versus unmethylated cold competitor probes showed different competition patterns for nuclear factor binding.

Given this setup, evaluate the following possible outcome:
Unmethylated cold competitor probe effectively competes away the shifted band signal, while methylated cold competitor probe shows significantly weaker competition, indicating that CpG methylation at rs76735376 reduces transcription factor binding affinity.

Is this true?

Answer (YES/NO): NO